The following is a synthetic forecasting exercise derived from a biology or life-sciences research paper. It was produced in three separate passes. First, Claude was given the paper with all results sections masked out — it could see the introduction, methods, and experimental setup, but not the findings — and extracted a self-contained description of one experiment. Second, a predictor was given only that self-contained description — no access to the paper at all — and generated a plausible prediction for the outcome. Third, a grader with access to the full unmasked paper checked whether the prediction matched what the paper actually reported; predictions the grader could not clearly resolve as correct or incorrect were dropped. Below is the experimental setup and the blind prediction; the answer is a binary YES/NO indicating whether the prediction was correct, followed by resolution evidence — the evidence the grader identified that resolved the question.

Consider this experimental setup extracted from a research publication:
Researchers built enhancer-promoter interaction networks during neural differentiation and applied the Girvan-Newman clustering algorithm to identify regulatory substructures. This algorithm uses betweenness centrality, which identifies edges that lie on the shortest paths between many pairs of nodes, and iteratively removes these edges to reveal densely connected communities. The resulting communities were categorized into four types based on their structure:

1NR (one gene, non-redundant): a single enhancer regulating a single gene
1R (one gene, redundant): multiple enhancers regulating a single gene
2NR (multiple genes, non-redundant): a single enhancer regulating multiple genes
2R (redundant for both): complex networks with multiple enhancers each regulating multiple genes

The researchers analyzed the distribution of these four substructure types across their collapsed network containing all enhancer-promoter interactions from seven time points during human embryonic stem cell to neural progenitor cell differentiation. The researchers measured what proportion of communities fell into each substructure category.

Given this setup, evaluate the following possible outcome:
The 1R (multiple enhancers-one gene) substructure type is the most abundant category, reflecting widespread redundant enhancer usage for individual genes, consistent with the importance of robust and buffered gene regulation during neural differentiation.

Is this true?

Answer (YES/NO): NO